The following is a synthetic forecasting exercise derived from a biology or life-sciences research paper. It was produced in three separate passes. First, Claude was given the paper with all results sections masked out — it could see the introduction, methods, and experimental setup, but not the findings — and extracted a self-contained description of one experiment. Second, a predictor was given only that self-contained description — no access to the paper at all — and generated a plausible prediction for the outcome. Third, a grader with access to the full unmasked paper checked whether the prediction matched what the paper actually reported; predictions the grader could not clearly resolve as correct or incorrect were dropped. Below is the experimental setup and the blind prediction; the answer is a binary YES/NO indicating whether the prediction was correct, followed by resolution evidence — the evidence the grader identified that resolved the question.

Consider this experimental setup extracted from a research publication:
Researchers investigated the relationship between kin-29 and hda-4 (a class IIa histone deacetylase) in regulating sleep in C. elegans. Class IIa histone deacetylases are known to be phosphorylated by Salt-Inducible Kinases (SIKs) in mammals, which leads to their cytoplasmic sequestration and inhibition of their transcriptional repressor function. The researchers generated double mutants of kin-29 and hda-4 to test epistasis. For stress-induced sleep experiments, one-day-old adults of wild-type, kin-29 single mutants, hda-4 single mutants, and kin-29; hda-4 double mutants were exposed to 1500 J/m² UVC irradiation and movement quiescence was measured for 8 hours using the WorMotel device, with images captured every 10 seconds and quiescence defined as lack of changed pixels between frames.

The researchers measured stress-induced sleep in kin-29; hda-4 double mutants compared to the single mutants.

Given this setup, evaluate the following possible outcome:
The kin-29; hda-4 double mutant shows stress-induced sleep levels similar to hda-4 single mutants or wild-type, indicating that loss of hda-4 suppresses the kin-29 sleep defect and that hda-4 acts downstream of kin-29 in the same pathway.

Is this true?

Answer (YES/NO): YES